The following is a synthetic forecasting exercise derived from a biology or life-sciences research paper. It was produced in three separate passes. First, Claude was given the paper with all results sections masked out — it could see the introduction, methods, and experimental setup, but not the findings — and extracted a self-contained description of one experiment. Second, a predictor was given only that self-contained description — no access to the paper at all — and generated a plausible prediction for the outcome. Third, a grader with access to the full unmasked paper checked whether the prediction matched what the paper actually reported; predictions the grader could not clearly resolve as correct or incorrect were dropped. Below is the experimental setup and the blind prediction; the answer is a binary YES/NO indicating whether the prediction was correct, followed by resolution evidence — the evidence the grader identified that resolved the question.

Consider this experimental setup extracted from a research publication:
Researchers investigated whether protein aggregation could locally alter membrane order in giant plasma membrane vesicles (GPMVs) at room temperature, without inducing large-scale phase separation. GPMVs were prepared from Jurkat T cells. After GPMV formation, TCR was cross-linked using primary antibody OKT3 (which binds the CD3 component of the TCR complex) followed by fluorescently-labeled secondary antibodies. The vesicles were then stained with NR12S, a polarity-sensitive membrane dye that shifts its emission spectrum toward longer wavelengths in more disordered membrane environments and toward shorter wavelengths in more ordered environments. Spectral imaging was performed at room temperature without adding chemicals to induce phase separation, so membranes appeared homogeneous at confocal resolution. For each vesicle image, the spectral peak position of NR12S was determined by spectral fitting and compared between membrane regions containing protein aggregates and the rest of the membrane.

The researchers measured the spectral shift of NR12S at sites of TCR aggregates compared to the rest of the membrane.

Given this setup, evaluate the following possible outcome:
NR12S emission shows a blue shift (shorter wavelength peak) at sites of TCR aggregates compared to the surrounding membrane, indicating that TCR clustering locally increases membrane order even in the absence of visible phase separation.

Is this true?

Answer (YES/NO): YES